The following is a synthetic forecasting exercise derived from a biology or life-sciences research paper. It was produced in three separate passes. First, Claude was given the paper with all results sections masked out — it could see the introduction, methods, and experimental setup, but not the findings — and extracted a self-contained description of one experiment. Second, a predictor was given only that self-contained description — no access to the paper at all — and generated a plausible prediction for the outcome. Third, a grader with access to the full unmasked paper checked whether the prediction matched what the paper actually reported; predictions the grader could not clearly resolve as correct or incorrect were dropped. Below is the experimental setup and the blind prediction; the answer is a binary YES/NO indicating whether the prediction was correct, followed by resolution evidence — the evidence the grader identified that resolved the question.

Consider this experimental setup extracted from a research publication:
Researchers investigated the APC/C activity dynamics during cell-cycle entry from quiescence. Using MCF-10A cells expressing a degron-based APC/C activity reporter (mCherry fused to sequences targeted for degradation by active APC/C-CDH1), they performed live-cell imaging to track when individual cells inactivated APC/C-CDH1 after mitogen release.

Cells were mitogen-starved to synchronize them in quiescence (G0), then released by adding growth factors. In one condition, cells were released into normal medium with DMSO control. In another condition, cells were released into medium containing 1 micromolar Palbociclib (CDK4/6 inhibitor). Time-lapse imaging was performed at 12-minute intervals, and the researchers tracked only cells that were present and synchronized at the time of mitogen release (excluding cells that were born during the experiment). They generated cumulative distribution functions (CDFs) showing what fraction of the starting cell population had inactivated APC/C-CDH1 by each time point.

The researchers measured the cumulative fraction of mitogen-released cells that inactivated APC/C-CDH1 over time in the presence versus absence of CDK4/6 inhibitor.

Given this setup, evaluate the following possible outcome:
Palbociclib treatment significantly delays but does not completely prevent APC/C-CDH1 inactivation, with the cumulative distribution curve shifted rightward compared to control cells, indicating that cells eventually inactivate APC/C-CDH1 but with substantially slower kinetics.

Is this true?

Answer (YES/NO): YES